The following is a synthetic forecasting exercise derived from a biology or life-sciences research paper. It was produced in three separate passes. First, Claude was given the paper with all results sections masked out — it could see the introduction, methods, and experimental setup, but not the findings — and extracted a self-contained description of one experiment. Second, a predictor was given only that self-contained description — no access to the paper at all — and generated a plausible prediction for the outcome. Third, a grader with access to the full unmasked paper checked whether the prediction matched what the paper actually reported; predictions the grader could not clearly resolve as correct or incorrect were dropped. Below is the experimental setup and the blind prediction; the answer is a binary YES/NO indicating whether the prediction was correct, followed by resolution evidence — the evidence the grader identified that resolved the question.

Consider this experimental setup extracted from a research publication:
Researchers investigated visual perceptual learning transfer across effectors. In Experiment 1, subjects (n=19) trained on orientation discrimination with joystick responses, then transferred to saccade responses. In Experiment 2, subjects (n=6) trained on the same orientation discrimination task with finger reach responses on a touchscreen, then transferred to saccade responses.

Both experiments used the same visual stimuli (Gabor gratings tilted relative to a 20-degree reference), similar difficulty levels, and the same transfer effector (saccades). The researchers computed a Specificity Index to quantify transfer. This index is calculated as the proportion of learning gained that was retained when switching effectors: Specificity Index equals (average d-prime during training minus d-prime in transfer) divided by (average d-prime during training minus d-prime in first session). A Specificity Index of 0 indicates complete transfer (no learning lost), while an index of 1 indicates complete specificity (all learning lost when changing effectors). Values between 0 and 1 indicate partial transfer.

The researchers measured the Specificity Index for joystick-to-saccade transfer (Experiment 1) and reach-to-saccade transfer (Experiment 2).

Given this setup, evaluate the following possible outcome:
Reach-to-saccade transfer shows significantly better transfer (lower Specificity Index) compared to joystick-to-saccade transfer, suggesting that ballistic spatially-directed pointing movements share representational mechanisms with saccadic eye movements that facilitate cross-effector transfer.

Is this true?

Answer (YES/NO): NO